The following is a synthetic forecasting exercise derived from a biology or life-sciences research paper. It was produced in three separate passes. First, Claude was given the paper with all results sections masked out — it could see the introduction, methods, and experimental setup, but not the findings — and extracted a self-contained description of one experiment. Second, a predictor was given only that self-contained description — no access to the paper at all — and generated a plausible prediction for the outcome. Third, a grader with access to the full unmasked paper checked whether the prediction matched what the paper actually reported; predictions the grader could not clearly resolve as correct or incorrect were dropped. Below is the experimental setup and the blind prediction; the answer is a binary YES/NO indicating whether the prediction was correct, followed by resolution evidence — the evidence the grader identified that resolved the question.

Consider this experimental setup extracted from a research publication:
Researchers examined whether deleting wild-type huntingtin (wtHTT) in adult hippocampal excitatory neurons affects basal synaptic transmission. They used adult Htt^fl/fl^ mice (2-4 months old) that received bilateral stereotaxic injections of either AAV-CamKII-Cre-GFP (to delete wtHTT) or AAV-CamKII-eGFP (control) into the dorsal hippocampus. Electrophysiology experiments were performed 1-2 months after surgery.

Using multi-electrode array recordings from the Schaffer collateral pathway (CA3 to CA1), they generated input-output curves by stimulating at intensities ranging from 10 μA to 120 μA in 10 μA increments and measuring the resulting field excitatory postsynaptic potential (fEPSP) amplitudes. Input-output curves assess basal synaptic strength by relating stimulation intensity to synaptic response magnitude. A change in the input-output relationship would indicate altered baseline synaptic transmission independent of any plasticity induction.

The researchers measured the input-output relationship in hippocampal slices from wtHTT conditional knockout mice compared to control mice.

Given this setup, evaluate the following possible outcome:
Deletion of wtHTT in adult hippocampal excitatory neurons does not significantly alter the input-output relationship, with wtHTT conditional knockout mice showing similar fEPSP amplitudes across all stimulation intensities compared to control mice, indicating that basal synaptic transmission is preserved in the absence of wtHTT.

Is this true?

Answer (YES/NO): YES